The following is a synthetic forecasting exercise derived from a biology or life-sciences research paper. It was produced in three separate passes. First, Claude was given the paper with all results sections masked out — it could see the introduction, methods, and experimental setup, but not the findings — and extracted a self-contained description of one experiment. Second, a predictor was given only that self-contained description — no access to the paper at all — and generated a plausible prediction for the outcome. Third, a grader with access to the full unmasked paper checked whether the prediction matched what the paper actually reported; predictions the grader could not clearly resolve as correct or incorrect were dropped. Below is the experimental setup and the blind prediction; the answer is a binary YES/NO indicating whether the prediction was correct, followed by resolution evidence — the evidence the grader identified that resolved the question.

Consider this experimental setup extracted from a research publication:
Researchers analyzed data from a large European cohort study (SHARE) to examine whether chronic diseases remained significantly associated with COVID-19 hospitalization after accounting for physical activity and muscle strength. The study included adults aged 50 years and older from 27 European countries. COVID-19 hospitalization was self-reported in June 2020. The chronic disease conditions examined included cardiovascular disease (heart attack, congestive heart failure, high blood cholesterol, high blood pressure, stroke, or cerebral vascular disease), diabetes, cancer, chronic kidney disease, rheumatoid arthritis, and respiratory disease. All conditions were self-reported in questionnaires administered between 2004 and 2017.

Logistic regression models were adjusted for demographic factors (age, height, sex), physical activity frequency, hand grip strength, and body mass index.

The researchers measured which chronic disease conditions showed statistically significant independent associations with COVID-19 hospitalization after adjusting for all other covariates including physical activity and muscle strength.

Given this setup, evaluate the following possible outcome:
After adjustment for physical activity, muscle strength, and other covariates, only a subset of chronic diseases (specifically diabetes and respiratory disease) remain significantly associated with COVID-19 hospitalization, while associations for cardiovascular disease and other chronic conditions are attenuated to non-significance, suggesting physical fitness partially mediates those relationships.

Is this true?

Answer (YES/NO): NO